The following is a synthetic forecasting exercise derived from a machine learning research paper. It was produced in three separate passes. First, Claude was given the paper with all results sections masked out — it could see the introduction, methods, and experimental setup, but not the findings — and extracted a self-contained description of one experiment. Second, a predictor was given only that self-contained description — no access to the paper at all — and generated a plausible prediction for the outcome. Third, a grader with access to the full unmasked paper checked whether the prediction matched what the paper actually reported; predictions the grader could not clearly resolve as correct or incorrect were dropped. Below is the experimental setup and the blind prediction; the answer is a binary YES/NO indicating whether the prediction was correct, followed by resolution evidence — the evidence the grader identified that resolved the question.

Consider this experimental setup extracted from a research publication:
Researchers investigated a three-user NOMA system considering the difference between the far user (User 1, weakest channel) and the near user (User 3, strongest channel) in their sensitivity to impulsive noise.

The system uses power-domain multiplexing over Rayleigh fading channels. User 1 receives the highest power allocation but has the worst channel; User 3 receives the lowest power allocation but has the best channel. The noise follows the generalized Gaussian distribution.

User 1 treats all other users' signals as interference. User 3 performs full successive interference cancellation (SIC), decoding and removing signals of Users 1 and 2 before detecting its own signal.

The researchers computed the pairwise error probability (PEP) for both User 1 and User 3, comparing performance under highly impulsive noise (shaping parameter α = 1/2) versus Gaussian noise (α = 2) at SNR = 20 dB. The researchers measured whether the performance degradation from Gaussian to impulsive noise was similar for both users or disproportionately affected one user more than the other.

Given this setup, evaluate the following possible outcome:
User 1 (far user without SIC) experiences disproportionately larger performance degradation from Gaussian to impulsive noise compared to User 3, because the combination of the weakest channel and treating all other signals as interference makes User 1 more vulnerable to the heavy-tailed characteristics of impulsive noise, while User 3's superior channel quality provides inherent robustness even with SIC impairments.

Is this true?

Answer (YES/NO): NO